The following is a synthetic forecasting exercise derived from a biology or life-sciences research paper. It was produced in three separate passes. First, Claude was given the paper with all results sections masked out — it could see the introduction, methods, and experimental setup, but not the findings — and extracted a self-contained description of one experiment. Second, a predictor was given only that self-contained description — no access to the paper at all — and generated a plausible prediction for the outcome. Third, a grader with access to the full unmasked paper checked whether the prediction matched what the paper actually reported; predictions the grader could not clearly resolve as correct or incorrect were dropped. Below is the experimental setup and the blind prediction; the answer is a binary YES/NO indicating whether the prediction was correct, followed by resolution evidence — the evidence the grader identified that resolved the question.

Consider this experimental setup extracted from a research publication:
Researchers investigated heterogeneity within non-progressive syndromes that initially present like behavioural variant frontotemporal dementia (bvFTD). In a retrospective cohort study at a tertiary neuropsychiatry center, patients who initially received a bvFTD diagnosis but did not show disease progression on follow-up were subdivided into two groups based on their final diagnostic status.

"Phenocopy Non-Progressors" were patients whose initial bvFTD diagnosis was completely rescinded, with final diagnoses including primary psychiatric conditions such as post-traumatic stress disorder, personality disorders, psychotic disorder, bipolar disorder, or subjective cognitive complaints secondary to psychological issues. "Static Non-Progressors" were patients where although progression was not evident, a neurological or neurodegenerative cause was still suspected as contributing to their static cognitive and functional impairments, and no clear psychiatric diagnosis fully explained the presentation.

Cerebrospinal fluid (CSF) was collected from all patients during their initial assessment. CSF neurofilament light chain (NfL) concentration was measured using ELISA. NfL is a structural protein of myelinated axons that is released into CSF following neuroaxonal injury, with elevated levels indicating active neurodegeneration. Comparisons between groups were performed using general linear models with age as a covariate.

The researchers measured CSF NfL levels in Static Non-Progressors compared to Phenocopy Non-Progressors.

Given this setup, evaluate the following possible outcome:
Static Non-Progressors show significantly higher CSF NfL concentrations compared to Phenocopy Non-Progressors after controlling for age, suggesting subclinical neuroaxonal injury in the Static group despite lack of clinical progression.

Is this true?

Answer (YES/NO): NO